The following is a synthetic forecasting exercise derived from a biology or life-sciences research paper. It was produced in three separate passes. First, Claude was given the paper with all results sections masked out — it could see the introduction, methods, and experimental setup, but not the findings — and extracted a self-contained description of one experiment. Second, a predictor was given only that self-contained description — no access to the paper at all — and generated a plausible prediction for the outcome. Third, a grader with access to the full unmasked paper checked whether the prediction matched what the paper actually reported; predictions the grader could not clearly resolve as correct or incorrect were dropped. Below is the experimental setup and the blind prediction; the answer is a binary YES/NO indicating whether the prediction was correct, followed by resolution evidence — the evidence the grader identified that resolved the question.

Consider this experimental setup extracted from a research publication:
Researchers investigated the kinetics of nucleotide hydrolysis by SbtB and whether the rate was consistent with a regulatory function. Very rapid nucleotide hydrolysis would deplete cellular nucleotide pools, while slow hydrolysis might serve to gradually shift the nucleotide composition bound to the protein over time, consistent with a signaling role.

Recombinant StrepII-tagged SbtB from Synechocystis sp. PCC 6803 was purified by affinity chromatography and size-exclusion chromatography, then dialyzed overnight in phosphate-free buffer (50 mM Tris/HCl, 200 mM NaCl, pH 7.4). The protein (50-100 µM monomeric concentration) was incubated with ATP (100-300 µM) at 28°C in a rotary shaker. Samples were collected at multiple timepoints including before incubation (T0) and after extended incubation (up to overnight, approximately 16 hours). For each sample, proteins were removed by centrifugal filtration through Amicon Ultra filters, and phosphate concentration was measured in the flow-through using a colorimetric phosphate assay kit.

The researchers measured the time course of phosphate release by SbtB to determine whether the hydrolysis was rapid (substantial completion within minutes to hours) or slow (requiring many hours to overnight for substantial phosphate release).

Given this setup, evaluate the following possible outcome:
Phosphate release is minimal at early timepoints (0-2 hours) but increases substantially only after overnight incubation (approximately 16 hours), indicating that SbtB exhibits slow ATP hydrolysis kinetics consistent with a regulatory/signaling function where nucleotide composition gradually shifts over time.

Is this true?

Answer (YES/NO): YES